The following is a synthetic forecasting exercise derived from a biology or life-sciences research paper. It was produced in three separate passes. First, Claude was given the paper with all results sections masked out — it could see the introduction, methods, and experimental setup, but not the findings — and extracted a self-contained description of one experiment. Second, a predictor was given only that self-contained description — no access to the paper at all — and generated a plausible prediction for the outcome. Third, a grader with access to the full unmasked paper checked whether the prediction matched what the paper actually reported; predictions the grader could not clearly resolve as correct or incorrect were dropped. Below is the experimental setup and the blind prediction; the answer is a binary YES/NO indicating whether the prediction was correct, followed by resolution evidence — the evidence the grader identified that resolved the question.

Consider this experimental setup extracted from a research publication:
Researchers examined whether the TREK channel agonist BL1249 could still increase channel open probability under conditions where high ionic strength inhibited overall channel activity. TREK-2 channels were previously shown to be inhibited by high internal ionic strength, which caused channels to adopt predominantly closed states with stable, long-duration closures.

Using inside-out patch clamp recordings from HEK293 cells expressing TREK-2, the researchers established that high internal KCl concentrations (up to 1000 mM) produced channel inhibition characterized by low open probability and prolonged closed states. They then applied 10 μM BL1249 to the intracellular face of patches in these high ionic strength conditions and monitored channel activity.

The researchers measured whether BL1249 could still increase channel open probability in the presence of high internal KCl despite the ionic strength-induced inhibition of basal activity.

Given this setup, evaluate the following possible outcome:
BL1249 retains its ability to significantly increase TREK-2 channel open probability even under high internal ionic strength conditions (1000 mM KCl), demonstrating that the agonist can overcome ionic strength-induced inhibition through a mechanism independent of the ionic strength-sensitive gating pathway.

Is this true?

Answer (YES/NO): YES